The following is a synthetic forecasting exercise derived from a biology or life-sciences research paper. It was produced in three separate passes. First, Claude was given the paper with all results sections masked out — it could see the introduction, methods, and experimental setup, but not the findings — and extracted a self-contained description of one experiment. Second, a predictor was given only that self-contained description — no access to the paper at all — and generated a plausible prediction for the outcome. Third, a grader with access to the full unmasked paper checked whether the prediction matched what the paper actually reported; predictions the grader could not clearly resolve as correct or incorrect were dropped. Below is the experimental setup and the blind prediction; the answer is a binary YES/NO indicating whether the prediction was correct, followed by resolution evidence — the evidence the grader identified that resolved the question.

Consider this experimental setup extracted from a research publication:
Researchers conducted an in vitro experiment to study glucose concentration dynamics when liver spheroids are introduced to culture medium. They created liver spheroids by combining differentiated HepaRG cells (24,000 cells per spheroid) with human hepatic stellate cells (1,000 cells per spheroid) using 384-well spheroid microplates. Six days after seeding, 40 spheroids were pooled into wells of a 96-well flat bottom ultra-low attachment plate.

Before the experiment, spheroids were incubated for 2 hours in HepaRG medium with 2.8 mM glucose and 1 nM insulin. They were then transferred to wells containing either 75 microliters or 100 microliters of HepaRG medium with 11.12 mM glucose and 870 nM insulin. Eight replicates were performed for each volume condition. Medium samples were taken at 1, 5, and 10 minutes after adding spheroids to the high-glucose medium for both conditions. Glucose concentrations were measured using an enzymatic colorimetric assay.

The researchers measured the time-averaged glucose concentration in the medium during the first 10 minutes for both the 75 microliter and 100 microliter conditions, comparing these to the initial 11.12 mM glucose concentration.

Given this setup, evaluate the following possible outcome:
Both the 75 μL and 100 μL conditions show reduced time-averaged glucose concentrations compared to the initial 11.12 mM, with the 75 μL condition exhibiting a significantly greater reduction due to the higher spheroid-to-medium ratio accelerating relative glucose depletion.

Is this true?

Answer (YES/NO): NO